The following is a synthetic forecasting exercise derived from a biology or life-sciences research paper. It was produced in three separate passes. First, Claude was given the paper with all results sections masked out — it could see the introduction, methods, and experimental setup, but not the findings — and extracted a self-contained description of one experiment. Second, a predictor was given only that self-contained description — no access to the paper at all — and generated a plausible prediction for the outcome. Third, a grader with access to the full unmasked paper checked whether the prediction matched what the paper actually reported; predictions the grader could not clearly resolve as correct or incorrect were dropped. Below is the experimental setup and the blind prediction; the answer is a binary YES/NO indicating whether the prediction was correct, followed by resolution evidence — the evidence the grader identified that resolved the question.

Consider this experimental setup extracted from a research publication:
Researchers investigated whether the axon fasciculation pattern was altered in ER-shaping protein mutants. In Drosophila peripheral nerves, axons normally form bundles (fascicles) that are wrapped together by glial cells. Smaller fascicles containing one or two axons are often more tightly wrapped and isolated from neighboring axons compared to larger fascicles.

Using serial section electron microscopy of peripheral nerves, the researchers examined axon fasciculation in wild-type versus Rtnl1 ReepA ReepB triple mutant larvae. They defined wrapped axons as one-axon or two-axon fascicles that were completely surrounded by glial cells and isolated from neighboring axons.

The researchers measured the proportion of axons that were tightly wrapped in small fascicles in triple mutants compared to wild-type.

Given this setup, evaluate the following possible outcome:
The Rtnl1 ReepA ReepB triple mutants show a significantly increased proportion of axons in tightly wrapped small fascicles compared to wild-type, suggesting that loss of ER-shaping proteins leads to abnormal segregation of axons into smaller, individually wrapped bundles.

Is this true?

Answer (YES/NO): YES